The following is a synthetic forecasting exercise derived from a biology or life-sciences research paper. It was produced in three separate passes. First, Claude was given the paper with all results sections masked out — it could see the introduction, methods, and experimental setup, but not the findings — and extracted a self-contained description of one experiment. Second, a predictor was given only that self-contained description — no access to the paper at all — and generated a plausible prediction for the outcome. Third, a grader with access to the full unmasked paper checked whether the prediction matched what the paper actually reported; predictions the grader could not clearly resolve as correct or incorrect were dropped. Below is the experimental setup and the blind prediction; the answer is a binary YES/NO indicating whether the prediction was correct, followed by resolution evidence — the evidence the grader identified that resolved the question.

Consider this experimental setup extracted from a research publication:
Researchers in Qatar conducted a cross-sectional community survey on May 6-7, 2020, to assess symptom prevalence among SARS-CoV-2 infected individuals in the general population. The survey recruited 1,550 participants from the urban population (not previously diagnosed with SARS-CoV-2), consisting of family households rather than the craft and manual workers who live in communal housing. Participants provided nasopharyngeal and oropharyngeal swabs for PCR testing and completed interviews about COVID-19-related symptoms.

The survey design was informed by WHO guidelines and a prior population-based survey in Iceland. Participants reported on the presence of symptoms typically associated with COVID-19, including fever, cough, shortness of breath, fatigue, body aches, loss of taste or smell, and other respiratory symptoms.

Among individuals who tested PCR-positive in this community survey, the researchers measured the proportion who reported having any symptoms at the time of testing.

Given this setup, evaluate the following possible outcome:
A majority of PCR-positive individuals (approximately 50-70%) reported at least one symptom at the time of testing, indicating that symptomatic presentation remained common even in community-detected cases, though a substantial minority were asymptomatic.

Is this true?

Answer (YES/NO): NO